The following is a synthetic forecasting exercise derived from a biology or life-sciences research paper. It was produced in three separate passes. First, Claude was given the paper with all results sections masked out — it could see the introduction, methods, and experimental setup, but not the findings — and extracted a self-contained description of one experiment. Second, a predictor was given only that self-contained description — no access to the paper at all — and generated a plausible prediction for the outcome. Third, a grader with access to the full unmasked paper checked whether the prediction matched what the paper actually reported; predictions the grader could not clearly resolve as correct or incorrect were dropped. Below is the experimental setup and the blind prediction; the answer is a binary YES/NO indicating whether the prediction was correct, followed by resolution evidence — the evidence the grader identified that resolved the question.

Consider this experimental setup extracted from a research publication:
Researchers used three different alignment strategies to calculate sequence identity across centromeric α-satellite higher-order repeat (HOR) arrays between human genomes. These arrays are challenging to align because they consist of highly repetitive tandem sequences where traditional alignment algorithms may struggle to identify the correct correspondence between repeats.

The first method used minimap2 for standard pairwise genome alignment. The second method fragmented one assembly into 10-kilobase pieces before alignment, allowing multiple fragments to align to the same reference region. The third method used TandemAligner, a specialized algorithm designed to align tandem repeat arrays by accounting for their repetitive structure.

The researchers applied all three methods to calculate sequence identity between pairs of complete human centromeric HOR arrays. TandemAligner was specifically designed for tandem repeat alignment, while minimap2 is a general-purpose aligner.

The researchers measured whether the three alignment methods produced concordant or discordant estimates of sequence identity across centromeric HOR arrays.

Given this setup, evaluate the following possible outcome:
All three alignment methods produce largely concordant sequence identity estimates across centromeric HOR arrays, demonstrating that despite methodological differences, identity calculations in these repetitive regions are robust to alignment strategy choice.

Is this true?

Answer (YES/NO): YES